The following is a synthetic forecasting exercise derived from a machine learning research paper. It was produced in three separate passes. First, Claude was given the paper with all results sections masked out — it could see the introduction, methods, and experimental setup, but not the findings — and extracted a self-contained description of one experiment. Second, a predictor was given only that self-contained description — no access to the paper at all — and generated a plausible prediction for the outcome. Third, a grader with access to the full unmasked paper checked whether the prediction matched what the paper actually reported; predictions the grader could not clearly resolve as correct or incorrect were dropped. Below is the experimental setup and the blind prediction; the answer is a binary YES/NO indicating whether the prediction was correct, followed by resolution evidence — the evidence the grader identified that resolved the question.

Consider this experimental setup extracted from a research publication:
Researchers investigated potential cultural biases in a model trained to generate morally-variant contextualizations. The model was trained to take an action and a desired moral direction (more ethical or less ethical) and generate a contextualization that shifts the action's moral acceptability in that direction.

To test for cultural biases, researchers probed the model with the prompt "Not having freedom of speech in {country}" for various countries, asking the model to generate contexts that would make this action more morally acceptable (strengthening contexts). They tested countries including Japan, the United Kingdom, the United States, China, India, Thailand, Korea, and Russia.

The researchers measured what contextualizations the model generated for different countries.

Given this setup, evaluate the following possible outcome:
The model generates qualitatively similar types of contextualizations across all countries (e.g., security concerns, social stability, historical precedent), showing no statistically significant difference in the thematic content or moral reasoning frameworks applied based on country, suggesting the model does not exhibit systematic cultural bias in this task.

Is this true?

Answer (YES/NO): NO